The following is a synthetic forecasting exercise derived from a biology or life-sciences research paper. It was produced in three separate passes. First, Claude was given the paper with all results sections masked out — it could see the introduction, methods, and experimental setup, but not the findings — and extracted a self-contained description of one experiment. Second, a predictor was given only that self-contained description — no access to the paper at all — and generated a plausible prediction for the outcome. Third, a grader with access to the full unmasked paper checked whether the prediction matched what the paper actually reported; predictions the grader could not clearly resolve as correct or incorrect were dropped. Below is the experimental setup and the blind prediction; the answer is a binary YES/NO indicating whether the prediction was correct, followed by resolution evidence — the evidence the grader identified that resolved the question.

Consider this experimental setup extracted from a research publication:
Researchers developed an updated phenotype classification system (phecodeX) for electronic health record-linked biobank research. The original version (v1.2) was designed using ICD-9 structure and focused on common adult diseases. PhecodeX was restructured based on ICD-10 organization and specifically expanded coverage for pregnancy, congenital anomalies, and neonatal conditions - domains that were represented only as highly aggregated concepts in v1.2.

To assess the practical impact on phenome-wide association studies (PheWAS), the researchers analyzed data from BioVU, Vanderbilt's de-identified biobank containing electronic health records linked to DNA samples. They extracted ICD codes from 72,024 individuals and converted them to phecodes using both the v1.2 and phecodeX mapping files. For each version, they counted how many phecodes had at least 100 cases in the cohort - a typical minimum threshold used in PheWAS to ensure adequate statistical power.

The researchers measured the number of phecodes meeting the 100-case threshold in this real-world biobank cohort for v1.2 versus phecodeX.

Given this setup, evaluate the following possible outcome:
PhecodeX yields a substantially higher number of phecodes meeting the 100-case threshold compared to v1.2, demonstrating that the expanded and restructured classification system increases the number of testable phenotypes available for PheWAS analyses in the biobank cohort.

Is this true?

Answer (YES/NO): YES